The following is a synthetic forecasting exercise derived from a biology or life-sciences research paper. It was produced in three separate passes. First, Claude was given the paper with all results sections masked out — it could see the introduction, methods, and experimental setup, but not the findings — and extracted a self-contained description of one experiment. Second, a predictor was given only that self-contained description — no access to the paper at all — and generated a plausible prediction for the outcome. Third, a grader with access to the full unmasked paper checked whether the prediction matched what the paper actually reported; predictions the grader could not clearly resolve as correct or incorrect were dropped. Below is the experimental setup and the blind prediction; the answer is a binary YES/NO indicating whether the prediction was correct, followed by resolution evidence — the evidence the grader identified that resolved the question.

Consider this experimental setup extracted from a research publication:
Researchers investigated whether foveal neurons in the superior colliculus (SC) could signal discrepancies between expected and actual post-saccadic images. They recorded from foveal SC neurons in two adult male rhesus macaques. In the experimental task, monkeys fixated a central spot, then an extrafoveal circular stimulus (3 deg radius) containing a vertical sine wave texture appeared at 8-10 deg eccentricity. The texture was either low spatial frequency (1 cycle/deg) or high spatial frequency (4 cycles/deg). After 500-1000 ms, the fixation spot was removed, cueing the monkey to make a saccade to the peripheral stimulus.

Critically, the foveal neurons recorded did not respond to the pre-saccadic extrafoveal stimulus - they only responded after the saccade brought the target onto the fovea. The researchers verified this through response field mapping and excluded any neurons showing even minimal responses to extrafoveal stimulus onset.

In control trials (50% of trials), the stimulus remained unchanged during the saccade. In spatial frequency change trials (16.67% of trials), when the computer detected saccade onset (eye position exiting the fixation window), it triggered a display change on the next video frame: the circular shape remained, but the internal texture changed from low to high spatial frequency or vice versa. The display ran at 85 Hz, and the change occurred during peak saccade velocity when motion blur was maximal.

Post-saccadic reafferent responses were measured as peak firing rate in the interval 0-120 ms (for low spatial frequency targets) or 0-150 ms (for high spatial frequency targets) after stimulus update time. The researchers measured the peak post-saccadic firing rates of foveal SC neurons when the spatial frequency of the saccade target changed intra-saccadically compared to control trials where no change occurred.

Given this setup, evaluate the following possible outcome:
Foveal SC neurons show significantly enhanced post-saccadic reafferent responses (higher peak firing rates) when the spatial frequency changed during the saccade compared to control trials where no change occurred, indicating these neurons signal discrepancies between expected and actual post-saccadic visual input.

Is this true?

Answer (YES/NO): YES